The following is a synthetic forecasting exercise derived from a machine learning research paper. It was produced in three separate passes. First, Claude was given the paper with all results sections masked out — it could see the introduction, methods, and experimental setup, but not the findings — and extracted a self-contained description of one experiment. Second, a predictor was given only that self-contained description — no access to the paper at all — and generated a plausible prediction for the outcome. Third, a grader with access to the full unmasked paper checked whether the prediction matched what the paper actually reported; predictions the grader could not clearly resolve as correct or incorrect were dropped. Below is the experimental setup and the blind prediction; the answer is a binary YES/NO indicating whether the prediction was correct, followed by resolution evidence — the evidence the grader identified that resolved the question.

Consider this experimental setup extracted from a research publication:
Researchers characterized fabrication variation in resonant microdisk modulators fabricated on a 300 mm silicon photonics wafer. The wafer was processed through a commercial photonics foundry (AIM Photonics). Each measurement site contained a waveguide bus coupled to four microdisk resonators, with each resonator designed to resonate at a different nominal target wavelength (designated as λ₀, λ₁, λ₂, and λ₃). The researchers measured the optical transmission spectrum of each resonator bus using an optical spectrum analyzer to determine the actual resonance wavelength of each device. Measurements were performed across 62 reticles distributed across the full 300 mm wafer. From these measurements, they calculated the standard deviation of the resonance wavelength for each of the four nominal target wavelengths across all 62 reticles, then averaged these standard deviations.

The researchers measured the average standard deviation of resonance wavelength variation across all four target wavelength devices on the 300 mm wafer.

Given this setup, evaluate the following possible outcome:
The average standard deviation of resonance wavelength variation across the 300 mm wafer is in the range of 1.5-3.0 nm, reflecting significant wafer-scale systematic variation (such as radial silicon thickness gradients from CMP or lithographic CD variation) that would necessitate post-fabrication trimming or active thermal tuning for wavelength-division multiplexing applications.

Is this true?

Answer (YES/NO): NO